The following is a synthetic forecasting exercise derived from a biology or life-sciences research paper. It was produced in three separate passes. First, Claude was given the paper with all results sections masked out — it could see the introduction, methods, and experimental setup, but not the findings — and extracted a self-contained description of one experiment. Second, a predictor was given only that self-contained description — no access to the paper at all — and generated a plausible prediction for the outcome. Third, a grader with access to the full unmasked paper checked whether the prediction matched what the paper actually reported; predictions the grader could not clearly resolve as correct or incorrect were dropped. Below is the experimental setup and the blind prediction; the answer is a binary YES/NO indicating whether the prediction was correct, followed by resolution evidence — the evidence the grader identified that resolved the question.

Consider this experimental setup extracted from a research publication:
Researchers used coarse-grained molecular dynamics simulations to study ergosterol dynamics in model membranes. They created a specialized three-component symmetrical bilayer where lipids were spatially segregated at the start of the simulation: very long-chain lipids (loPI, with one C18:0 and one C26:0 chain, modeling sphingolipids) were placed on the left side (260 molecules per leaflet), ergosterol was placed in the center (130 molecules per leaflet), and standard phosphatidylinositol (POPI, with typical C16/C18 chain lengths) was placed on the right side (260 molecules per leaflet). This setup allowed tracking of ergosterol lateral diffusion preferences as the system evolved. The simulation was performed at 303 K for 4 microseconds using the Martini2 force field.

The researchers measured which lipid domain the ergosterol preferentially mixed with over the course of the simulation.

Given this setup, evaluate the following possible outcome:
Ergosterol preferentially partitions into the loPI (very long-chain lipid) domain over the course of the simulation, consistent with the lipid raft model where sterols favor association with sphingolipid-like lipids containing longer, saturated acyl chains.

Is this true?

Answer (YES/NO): NO